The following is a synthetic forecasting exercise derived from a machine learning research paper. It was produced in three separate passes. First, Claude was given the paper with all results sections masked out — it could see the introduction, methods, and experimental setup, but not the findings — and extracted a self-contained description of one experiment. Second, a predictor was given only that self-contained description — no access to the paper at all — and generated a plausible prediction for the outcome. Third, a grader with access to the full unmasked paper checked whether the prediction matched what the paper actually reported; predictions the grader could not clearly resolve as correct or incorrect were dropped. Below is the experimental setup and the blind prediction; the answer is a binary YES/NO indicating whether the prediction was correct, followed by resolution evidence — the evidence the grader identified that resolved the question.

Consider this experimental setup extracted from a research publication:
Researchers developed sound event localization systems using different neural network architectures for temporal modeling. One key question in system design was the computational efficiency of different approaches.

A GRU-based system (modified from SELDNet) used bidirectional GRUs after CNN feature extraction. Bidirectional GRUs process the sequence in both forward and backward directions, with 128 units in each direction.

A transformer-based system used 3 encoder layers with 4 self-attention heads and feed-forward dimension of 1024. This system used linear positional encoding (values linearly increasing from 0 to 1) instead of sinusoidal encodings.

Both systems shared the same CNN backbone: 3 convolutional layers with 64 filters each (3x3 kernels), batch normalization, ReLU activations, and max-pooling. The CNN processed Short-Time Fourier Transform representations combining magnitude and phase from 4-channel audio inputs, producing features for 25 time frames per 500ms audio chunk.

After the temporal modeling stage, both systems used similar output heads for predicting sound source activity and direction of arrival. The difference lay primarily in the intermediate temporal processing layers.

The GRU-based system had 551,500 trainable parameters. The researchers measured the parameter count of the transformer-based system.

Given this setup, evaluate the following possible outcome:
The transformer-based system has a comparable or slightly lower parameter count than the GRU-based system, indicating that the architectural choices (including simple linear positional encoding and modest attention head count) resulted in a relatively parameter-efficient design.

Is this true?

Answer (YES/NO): YES